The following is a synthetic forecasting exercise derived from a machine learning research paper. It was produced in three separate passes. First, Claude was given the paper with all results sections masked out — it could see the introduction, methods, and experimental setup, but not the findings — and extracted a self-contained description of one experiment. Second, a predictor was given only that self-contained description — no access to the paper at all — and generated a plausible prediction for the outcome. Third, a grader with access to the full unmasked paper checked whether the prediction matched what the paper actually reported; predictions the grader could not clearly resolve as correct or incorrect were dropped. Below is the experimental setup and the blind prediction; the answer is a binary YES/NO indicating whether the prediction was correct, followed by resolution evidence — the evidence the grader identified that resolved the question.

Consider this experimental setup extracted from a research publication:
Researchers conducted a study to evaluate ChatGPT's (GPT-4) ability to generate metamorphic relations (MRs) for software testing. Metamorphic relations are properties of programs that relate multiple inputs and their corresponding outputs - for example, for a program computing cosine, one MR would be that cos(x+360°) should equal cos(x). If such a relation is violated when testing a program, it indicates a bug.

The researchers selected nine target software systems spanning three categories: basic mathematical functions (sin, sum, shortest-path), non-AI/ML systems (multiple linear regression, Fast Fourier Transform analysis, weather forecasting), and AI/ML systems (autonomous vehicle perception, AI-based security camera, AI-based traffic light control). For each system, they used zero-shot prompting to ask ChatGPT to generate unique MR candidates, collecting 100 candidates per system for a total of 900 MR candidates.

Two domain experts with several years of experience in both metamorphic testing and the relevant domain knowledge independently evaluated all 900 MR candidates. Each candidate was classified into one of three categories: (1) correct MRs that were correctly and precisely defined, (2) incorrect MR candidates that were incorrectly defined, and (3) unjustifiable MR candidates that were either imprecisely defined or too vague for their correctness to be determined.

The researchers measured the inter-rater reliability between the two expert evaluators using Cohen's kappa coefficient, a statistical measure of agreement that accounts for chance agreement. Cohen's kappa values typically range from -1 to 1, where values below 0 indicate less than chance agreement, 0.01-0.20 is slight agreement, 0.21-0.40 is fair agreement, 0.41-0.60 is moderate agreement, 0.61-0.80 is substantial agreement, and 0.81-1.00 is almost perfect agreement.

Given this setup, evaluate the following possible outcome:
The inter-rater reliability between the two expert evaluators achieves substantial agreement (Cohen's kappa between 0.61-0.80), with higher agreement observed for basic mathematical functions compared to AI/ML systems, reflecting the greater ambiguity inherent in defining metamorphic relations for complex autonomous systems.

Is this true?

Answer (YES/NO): NO